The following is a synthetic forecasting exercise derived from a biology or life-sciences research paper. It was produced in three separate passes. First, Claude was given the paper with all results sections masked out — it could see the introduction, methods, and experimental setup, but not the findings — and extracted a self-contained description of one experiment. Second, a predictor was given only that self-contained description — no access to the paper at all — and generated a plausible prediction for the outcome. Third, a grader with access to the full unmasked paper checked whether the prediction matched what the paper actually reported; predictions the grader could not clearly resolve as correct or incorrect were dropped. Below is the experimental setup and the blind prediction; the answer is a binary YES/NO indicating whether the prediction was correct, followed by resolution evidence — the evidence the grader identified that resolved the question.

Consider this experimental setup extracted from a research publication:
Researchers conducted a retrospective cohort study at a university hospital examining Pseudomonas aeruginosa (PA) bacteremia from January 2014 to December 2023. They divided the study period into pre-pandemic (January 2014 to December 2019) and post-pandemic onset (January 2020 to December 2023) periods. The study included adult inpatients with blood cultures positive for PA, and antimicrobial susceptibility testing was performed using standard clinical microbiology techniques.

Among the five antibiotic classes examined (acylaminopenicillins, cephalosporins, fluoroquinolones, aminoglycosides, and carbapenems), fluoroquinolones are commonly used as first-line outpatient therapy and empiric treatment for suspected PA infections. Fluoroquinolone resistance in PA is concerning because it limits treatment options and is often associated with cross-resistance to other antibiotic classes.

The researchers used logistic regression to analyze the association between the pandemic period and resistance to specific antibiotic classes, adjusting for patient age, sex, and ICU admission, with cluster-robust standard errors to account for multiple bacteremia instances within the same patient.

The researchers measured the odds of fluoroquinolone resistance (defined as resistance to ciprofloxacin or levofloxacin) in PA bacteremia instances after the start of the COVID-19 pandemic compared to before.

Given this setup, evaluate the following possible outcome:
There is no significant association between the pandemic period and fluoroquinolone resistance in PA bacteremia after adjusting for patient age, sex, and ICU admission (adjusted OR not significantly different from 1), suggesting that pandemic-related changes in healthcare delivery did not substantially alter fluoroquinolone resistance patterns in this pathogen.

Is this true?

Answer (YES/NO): YES